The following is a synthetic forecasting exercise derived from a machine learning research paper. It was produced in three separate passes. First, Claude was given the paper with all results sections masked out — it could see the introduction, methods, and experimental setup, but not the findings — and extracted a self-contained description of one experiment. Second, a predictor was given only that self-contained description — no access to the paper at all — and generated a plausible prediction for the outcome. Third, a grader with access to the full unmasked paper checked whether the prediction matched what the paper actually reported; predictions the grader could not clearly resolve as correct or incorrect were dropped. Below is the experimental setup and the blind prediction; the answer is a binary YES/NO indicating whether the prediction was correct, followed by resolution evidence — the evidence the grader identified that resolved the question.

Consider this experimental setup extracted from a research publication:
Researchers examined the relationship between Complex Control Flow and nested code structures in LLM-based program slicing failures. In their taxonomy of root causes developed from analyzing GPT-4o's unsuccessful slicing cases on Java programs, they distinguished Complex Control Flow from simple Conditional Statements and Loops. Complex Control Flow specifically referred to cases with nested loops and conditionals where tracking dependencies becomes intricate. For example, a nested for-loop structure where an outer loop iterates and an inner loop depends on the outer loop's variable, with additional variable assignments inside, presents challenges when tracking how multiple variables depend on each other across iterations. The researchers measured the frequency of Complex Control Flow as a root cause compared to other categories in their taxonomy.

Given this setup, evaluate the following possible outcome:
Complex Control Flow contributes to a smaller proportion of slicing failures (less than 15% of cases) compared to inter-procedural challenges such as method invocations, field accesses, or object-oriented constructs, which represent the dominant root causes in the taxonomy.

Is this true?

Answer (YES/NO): NO